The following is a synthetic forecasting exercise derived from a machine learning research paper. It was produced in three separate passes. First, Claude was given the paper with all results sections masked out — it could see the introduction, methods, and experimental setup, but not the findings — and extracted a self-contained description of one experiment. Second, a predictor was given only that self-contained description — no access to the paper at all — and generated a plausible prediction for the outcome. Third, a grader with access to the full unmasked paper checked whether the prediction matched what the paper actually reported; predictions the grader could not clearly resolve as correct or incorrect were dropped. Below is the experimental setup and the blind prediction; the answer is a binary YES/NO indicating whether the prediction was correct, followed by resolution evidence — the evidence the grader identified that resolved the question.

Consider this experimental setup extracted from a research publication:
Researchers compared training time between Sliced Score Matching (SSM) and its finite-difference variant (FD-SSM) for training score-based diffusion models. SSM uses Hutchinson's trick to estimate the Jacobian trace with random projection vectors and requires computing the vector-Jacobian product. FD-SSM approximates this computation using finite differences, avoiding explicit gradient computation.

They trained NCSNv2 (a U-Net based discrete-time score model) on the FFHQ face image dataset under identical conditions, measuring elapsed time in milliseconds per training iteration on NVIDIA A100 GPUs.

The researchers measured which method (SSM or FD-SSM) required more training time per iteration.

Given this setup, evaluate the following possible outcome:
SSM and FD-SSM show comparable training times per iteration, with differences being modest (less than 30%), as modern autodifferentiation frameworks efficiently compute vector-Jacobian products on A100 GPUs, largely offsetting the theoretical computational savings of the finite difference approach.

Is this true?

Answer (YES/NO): YES